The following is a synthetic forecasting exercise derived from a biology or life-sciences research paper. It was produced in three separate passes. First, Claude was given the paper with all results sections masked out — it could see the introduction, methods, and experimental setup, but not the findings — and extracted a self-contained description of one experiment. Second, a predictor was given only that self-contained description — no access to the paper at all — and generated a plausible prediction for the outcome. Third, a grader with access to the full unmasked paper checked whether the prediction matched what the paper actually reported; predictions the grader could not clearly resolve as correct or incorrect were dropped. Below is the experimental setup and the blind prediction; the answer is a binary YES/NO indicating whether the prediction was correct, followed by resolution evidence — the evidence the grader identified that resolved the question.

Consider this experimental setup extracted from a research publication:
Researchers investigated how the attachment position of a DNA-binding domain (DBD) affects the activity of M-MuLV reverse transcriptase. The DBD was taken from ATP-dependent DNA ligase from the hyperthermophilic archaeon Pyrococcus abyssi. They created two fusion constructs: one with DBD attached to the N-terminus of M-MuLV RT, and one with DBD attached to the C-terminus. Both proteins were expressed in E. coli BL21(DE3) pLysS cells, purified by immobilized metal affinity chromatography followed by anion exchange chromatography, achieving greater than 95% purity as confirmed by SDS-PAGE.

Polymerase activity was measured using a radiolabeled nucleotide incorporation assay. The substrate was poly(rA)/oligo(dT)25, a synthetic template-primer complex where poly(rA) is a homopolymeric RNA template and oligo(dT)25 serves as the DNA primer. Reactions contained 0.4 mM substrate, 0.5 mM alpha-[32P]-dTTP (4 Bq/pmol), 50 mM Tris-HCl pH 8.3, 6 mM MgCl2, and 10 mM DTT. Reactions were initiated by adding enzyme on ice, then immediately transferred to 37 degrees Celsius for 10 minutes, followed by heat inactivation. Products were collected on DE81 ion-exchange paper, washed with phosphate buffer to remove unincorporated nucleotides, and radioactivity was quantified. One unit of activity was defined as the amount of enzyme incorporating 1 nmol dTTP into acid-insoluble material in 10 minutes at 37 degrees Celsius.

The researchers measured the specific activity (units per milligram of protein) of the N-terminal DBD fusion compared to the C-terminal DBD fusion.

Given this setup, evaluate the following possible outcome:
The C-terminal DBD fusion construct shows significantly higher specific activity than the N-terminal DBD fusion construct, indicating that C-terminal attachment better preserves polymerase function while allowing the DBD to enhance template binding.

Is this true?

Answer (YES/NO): NO